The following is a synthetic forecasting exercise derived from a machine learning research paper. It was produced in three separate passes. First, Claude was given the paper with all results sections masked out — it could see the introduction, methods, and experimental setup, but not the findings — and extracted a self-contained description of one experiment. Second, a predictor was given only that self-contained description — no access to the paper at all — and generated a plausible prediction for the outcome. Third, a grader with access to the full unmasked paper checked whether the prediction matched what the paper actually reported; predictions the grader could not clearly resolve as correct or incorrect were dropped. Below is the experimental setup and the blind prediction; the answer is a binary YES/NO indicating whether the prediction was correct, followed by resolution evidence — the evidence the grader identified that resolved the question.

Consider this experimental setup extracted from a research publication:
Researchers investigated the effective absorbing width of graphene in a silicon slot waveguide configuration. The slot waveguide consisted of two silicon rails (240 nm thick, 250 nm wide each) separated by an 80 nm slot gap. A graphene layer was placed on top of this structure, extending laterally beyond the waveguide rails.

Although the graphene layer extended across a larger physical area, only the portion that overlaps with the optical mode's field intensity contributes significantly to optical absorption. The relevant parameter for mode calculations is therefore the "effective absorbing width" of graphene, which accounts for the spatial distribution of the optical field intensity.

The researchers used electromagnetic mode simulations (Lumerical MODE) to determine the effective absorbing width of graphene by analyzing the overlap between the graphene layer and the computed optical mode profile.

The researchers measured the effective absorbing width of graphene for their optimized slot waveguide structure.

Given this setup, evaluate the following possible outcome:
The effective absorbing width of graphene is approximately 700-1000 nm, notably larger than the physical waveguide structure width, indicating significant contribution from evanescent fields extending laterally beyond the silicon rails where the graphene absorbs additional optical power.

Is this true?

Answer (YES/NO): NO